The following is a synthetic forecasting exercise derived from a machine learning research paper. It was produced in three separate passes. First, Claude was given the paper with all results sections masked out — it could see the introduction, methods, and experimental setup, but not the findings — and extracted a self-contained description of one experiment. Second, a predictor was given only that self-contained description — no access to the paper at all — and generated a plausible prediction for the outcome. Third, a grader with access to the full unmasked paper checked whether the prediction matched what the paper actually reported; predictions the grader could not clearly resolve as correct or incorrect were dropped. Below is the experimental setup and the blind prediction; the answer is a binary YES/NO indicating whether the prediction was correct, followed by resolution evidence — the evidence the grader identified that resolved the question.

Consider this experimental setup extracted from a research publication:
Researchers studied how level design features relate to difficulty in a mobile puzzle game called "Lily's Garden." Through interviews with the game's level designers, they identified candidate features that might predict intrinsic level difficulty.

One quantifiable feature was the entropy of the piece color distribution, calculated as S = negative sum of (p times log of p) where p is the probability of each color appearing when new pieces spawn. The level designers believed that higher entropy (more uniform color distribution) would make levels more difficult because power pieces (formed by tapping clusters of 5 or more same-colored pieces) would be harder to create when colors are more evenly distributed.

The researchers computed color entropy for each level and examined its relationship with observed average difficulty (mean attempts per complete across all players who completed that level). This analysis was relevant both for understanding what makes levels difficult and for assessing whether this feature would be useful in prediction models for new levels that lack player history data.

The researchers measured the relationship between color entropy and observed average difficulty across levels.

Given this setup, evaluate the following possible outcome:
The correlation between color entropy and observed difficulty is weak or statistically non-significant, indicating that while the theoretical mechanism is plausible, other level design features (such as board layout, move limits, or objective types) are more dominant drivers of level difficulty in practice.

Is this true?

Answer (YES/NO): YES